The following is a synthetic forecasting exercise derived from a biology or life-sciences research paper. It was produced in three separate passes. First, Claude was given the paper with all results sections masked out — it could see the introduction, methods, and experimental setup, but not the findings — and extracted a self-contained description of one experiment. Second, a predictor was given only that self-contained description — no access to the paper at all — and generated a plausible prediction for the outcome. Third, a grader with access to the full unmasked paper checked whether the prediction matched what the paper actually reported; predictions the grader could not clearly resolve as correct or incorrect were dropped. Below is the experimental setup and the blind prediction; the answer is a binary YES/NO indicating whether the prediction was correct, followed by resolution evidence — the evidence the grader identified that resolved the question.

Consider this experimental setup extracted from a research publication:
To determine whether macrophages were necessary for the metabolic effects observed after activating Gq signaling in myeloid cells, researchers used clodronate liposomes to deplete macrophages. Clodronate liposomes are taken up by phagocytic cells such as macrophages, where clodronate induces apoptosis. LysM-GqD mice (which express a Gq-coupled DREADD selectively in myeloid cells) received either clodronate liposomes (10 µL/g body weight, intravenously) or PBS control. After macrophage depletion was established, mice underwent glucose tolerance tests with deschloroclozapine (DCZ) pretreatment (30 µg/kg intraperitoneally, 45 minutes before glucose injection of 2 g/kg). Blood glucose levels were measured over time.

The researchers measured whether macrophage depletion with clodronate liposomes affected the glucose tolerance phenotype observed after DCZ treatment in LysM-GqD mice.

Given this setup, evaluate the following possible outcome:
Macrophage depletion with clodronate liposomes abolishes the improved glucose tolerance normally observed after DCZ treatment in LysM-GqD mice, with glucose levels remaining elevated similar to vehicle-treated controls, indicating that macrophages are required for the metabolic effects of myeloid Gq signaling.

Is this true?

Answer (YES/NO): NO